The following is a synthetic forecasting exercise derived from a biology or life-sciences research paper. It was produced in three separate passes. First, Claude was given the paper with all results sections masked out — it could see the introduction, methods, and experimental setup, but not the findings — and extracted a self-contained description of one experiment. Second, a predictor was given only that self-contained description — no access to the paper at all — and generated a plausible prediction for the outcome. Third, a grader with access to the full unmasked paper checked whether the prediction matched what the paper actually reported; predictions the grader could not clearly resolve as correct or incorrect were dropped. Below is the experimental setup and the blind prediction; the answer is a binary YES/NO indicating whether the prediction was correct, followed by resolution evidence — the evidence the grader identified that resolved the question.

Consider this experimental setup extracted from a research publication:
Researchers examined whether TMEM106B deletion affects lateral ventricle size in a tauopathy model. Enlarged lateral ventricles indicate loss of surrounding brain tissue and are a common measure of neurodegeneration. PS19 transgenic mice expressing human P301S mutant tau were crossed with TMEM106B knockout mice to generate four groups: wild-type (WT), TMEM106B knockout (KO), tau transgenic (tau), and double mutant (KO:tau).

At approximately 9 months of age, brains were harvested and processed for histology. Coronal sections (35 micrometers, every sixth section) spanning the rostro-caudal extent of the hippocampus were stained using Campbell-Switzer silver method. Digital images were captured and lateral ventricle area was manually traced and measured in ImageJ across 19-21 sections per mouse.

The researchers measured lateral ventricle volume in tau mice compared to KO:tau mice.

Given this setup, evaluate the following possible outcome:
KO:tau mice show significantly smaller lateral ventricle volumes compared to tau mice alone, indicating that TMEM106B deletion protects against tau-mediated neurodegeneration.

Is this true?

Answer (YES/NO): NO